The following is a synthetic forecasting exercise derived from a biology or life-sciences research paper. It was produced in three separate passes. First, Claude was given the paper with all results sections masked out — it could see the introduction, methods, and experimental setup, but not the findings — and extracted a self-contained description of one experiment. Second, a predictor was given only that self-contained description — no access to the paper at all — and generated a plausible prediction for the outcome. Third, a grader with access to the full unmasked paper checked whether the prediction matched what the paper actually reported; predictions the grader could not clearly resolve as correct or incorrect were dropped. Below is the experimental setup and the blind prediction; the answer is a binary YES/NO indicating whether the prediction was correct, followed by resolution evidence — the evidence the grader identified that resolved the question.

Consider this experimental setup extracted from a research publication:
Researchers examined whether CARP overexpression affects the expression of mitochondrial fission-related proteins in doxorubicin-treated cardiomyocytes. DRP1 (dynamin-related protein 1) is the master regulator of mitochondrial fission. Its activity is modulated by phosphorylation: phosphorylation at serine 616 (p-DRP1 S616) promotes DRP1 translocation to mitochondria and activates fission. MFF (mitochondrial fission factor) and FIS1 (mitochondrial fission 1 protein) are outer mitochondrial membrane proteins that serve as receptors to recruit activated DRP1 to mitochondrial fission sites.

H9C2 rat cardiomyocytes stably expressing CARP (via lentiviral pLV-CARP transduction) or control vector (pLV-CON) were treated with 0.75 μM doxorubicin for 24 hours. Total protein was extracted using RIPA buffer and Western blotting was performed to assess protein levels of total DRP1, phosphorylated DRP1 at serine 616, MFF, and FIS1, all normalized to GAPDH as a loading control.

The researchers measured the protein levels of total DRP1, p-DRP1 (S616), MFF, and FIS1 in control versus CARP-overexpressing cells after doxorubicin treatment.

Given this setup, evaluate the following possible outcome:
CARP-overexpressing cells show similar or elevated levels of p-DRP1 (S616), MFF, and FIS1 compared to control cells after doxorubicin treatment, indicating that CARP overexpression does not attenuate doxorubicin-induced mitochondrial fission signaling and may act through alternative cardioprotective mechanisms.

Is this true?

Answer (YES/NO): NO